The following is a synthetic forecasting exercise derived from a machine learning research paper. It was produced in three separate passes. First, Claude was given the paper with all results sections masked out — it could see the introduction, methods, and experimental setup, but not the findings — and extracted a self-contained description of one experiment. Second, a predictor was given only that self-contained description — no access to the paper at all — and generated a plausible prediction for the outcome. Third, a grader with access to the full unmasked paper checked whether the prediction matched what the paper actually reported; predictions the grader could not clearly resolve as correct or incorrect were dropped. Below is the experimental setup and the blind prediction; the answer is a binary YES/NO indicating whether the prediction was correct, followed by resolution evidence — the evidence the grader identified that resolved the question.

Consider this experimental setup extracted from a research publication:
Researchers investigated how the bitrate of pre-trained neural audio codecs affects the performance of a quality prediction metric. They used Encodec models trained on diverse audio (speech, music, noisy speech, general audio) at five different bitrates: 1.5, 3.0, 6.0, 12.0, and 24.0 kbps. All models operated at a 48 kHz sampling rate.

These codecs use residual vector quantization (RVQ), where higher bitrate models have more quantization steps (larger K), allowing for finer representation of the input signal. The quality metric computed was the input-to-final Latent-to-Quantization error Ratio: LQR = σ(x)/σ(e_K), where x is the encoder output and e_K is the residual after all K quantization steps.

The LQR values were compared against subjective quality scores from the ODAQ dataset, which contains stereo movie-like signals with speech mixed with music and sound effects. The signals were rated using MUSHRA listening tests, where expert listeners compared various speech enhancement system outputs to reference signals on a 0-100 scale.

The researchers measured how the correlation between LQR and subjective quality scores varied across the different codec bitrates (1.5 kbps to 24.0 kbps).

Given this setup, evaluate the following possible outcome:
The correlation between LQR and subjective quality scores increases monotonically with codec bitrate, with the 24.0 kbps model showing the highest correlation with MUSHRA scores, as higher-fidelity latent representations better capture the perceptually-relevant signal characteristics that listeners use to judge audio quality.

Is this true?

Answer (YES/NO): NO